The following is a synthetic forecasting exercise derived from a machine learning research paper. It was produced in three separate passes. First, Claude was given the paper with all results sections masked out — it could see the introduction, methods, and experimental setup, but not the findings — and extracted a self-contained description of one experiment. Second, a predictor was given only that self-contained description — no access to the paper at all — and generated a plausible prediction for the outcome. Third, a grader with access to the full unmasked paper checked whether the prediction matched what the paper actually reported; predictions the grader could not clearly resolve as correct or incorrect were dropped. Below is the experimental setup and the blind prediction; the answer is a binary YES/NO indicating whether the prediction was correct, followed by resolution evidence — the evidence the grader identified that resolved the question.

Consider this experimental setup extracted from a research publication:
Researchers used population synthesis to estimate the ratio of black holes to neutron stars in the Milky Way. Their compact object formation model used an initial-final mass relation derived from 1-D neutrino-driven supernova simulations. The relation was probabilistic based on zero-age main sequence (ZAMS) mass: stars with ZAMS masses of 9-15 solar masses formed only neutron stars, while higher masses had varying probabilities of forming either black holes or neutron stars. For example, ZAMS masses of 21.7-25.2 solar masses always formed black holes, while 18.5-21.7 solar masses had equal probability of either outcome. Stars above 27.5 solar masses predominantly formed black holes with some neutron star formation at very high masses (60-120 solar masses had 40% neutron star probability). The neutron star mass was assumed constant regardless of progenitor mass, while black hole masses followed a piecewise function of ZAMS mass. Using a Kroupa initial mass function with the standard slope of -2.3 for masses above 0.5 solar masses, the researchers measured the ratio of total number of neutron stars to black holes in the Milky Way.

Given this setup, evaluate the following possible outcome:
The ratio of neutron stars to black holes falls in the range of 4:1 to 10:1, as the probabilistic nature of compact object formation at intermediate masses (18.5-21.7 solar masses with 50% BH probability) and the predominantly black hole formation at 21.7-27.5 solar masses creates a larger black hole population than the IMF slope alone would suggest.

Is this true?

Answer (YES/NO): NO